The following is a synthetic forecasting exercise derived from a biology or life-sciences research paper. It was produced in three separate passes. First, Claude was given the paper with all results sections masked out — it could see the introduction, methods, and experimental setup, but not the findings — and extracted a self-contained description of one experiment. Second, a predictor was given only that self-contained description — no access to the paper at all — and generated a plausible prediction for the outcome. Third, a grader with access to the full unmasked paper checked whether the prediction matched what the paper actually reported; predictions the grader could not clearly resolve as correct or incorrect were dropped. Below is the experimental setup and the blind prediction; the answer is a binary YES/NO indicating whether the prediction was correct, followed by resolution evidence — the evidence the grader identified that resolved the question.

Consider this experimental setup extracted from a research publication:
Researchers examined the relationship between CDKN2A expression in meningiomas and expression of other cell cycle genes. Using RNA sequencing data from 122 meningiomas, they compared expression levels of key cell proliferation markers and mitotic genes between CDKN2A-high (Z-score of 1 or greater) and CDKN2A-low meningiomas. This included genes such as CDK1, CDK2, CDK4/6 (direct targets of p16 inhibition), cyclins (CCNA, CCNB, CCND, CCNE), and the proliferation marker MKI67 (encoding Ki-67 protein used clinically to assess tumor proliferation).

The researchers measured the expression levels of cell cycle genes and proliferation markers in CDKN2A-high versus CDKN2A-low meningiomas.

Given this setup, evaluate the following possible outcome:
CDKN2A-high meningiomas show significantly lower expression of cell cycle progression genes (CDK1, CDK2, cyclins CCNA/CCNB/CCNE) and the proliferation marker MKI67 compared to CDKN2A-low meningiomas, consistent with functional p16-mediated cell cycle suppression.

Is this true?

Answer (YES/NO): NO